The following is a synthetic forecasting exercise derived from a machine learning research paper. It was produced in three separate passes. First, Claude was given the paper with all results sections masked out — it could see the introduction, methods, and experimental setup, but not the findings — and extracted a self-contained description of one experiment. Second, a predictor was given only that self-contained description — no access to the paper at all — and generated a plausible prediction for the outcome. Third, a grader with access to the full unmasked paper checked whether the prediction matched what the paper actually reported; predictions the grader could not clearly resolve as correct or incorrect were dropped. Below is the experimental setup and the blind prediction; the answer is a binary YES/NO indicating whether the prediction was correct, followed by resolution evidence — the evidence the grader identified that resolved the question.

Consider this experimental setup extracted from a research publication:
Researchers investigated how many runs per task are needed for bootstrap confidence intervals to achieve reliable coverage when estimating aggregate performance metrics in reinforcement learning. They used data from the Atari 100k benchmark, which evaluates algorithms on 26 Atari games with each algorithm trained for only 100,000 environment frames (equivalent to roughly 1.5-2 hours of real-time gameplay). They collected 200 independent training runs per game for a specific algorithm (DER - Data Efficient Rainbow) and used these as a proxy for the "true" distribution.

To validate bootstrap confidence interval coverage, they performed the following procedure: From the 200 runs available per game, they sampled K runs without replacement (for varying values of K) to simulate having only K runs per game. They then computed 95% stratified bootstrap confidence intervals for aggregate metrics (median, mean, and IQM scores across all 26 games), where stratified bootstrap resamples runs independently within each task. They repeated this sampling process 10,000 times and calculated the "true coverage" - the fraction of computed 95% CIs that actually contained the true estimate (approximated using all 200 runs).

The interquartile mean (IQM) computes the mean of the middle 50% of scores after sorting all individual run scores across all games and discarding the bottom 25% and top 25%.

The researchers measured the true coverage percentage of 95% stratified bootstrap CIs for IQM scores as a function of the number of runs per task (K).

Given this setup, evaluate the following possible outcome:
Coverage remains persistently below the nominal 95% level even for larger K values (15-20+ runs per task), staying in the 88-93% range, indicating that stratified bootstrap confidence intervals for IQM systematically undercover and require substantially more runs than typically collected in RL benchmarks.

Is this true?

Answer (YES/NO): NO